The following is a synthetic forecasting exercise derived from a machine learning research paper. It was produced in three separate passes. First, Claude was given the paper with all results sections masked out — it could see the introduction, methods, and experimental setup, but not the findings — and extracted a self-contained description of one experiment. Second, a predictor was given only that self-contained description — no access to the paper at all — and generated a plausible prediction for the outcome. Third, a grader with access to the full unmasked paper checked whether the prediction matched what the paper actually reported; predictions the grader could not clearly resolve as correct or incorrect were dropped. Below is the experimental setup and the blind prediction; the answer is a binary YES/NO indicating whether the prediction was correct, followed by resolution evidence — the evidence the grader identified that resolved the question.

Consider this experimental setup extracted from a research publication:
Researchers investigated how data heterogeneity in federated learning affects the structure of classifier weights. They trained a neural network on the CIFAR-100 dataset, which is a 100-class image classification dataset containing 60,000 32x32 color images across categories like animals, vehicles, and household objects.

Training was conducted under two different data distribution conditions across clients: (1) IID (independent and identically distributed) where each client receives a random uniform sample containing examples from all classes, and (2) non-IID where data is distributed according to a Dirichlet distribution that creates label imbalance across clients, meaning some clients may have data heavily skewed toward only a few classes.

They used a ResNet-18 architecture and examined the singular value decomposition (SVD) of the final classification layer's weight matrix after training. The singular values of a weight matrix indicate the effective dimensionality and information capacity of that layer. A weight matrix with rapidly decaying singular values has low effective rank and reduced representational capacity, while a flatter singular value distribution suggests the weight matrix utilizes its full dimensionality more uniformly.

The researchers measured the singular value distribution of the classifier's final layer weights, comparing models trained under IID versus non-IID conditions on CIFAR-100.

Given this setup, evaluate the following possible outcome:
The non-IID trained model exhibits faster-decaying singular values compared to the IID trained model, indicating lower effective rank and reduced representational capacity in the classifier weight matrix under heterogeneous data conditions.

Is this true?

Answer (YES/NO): YES